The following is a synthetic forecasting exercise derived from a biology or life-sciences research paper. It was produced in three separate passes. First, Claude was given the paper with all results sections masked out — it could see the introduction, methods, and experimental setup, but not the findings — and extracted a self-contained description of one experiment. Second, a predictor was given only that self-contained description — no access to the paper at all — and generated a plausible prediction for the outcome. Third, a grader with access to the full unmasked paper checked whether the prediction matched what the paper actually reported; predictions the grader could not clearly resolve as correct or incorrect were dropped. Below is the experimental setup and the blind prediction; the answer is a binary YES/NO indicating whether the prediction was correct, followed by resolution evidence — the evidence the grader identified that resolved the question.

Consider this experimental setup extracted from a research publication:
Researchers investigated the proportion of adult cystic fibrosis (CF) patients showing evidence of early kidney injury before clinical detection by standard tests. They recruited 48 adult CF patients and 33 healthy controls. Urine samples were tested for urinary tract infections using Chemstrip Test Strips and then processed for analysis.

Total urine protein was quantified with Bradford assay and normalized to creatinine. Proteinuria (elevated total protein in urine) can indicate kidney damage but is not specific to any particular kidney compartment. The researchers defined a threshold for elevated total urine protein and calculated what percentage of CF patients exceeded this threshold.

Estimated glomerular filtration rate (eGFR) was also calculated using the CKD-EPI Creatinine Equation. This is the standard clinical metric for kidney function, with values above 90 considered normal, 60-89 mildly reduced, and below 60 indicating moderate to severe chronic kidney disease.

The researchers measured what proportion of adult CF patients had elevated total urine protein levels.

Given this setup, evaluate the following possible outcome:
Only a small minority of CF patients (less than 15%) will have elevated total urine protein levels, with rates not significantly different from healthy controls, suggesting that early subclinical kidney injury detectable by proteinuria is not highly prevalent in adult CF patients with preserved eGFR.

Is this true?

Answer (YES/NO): NO